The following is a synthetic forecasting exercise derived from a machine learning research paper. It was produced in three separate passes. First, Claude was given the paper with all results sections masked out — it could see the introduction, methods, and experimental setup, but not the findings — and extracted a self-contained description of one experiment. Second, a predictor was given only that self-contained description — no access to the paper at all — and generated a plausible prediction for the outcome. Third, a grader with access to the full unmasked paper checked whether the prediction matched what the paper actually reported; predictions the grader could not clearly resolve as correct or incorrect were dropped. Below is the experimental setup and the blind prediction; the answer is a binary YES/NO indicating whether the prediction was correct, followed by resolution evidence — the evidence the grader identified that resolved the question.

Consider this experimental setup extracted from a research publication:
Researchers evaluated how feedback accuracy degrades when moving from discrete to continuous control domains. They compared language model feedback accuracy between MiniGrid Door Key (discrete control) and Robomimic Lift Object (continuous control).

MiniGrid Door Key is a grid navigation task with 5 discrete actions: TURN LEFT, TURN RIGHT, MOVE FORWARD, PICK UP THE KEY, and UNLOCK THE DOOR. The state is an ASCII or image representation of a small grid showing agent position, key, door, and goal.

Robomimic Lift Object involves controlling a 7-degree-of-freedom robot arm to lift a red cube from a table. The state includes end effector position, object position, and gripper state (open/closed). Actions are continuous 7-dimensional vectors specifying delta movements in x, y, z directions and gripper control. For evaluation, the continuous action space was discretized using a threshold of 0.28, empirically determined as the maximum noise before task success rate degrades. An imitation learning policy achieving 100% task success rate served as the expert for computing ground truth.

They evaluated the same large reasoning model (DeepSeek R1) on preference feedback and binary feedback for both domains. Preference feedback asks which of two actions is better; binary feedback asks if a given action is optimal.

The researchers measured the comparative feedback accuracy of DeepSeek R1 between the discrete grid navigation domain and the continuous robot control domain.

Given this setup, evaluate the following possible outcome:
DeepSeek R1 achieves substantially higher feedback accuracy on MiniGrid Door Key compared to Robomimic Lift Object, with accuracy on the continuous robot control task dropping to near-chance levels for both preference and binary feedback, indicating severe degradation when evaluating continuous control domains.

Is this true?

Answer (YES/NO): YES